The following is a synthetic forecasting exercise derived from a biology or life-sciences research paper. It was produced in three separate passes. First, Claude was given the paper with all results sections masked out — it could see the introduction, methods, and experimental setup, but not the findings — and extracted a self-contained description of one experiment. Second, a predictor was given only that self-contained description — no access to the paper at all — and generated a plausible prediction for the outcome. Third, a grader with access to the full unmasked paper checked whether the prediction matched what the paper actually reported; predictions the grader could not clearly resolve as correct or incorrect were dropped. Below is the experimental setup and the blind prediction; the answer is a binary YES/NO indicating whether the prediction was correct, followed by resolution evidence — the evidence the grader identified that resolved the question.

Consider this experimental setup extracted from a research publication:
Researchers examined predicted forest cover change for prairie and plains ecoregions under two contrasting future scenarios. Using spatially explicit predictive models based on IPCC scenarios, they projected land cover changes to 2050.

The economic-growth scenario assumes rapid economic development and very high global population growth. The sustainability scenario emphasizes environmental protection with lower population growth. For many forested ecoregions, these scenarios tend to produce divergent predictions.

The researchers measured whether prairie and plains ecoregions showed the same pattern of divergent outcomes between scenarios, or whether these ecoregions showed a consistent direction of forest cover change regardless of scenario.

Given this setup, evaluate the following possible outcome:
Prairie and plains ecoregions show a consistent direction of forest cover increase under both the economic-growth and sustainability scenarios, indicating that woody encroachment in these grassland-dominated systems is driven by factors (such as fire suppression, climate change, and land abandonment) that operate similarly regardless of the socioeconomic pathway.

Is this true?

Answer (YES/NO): NO